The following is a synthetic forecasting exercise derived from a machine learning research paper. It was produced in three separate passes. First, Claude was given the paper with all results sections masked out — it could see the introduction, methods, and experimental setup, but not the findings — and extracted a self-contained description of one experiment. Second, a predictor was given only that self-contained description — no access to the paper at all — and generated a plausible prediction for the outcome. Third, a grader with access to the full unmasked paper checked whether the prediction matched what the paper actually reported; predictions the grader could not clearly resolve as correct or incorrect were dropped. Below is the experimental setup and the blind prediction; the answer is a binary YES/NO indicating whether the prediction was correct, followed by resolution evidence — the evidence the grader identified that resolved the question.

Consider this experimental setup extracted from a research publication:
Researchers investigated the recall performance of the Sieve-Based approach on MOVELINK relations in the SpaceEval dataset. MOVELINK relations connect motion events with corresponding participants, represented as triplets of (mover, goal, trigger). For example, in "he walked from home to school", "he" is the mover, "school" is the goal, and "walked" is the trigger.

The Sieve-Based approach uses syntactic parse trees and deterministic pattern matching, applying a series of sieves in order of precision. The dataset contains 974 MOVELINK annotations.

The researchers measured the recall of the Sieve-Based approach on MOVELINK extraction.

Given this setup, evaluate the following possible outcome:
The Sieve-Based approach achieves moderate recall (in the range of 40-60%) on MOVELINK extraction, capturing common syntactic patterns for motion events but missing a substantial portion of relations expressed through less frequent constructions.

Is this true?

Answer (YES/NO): YES